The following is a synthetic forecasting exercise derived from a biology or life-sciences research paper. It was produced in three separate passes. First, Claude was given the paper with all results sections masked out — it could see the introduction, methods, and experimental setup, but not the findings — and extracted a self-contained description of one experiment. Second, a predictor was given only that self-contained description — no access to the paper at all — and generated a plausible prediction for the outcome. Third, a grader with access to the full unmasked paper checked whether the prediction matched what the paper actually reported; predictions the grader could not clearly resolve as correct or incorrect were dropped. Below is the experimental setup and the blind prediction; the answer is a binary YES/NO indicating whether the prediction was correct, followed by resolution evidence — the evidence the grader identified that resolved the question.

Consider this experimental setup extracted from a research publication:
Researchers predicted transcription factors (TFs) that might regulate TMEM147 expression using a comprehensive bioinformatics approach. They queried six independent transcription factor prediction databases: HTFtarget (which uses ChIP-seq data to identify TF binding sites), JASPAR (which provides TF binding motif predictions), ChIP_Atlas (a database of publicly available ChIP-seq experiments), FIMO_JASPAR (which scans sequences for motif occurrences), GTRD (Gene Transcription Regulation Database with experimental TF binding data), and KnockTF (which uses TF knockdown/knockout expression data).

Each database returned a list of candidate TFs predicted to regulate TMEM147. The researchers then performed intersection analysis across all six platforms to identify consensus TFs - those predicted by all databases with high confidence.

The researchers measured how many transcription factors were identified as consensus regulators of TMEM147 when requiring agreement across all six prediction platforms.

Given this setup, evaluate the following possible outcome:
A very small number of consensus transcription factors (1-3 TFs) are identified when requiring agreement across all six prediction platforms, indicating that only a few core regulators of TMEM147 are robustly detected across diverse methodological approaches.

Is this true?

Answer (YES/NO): YES